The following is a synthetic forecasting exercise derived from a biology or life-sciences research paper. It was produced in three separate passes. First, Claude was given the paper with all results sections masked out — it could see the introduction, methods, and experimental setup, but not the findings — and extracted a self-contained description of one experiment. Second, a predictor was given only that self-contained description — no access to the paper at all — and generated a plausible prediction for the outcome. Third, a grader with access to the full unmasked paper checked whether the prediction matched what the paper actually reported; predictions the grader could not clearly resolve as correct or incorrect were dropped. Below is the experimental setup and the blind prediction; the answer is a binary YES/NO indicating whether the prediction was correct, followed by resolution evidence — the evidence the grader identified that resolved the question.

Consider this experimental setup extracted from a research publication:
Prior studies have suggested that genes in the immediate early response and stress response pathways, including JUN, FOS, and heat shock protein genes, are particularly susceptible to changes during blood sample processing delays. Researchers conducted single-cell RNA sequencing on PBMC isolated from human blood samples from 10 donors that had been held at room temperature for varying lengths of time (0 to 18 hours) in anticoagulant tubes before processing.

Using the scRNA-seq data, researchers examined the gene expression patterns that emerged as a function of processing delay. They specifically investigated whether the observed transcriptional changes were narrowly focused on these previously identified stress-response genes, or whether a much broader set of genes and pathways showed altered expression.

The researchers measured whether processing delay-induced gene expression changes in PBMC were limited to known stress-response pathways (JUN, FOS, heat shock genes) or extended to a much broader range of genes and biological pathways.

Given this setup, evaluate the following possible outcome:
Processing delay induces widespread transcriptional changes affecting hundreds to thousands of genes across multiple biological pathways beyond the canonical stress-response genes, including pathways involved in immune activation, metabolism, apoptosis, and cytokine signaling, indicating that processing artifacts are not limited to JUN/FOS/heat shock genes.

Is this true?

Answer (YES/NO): YES